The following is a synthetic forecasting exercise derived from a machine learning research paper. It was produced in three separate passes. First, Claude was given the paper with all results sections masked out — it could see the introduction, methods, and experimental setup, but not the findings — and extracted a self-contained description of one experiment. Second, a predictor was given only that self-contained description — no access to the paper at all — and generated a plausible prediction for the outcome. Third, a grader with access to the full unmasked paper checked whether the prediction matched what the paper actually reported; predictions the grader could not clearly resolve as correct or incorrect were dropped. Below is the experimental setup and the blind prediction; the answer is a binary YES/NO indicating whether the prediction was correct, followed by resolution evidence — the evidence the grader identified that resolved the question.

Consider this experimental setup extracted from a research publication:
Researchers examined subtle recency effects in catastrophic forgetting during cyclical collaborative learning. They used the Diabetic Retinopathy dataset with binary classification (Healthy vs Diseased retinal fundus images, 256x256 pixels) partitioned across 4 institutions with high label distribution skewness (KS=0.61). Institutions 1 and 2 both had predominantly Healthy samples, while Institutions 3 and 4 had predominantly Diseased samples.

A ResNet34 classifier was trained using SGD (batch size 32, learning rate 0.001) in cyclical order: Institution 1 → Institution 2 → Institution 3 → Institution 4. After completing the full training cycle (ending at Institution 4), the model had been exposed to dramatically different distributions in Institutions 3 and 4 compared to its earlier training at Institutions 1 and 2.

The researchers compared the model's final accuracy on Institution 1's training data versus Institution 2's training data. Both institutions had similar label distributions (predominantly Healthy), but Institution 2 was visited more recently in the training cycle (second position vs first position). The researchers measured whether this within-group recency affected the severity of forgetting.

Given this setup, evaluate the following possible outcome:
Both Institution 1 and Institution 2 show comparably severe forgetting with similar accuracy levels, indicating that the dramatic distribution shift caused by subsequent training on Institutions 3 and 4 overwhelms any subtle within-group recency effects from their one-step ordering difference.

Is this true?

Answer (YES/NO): NO